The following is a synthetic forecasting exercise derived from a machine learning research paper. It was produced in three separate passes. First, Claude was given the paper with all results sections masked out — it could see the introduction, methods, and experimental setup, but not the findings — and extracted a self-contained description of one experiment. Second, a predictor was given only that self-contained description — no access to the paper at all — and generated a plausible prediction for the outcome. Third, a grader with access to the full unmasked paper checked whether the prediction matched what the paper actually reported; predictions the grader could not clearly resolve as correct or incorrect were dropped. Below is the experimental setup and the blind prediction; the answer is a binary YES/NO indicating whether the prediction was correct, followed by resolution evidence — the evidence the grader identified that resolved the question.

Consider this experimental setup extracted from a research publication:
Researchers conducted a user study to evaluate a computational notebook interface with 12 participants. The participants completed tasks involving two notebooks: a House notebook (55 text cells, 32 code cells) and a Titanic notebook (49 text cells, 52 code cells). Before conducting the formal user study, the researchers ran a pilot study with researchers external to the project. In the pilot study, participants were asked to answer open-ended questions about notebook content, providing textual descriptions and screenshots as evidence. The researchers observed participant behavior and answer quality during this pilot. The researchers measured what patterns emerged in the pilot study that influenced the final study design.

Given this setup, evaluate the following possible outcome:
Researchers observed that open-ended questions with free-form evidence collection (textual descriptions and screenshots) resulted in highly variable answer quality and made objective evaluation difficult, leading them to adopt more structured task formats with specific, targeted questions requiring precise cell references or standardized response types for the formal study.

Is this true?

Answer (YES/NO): NO